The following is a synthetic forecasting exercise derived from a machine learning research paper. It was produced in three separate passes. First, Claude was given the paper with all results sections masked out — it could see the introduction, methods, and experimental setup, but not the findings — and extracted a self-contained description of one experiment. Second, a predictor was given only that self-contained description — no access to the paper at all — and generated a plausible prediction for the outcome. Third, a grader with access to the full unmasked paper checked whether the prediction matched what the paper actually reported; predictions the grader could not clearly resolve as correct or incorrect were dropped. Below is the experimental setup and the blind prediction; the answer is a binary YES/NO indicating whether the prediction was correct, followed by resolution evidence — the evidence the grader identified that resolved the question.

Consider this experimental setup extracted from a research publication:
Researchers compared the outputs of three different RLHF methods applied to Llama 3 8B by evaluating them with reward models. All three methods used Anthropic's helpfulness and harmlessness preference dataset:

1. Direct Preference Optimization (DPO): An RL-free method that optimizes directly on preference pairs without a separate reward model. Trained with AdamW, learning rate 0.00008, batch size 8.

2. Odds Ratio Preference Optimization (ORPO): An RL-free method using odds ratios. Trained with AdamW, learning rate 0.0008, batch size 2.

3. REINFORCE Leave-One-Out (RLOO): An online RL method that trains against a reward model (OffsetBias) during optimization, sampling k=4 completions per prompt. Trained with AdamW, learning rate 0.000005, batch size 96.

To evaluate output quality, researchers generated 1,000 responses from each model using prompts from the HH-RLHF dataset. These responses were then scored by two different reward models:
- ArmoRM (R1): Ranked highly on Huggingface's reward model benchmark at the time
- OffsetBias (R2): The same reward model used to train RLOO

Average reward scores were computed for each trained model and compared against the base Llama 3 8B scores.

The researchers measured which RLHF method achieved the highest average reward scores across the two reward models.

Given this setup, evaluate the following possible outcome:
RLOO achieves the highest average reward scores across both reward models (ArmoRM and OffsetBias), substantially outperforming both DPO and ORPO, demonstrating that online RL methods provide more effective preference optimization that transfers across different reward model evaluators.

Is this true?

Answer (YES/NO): NO